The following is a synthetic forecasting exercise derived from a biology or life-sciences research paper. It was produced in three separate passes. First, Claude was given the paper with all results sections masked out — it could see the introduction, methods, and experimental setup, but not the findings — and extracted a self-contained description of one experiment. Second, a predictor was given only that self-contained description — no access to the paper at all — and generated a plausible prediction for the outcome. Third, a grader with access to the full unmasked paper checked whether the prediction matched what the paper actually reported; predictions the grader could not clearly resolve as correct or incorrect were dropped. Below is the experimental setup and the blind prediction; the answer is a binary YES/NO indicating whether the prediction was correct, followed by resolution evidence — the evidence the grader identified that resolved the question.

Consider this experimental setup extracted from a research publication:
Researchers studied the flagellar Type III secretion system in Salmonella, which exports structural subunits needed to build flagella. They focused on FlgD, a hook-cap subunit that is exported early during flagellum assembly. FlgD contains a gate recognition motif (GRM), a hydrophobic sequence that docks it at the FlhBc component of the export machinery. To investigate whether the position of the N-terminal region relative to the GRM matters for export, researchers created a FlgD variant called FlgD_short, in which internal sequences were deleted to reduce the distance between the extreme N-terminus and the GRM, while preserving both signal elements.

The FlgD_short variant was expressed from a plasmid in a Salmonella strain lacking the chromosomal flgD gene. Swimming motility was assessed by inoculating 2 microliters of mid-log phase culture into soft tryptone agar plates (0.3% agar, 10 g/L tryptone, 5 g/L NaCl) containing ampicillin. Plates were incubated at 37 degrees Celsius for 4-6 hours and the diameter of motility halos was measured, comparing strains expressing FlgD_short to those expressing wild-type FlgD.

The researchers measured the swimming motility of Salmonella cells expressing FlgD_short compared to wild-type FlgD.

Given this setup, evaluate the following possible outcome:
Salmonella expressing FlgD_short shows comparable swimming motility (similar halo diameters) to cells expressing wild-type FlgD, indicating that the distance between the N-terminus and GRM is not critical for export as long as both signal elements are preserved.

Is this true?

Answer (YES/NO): NO